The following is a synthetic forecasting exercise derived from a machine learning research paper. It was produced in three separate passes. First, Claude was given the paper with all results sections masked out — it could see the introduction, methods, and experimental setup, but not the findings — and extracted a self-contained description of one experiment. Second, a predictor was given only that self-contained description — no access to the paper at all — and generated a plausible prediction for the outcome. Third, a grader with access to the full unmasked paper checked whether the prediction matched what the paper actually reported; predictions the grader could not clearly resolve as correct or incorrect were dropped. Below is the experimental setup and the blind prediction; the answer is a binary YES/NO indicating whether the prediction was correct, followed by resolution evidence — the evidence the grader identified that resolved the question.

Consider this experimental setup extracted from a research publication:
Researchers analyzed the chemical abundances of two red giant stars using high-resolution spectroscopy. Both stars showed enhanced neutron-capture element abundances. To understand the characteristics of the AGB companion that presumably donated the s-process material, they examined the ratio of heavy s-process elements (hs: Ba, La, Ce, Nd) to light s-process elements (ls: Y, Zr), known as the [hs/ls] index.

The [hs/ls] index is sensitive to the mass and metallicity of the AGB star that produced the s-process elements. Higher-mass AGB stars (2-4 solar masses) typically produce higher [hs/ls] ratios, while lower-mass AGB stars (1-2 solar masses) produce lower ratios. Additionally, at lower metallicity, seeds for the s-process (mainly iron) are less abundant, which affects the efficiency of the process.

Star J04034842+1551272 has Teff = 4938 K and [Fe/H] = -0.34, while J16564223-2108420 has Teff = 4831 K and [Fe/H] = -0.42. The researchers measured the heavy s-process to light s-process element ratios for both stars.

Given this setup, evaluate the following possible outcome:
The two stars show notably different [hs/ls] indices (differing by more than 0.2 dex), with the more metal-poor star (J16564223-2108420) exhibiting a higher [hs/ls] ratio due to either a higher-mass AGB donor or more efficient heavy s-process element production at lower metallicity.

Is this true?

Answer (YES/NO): YES